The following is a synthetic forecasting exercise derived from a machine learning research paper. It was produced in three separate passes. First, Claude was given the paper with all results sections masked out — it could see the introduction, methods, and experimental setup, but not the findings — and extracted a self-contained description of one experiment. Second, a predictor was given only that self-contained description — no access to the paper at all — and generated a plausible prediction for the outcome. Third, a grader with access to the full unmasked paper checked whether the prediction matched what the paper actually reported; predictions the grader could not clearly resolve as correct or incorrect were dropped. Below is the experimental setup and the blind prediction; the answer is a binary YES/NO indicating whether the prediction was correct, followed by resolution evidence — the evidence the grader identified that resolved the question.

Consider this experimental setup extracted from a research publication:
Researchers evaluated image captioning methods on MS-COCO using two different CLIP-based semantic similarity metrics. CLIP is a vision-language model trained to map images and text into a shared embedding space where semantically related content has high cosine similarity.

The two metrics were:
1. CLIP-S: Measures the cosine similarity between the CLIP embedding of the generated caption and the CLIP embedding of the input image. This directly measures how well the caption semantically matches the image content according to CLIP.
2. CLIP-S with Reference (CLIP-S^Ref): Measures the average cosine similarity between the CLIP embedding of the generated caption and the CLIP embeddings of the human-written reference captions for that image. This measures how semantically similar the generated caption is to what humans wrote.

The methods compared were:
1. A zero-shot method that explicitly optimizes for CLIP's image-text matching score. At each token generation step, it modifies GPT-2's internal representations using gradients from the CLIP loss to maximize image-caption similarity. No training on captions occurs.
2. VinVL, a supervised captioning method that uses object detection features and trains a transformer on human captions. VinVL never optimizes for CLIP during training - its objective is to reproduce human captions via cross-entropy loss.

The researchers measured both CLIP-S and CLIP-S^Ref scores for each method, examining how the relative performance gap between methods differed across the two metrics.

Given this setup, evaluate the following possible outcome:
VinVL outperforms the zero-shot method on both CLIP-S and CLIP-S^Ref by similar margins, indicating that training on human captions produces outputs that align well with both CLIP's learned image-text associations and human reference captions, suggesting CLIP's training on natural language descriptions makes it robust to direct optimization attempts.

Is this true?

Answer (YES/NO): NO